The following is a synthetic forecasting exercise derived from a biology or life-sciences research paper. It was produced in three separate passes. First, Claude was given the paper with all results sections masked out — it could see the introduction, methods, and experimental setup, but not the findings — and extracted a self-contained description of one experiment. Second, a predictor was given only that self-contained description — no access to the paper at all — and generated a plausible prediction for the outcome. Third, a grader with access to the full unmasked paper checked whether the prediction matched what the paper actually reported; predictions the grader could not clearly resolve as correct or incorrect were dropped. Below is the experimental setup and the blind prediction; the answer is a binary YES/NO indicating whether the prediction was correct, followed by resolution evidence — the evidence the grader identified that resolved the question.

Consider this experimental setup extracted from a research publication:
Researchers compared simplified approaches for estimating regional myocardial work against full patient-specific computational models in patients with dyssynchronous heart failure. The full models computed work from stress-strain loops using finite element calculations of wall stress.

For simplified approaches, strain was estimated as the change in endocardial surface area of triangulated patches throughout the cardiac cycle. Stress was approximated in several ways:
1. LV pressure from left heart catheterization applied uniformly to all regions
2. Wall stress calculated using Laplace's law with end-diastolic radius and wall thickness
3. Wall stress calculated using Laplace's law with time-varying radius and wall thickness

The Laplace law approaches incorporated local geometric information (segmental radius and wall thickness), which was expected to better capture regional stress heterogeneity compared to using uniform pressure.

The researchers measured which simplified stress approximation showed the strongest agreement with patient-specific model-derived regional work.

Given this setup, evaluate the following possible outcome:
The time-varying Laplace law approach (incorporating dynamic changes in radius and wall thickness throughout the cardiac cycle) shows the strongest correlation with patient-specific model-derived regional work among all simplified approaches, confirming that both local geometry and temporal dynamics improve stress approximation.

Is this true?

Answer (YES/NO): NO